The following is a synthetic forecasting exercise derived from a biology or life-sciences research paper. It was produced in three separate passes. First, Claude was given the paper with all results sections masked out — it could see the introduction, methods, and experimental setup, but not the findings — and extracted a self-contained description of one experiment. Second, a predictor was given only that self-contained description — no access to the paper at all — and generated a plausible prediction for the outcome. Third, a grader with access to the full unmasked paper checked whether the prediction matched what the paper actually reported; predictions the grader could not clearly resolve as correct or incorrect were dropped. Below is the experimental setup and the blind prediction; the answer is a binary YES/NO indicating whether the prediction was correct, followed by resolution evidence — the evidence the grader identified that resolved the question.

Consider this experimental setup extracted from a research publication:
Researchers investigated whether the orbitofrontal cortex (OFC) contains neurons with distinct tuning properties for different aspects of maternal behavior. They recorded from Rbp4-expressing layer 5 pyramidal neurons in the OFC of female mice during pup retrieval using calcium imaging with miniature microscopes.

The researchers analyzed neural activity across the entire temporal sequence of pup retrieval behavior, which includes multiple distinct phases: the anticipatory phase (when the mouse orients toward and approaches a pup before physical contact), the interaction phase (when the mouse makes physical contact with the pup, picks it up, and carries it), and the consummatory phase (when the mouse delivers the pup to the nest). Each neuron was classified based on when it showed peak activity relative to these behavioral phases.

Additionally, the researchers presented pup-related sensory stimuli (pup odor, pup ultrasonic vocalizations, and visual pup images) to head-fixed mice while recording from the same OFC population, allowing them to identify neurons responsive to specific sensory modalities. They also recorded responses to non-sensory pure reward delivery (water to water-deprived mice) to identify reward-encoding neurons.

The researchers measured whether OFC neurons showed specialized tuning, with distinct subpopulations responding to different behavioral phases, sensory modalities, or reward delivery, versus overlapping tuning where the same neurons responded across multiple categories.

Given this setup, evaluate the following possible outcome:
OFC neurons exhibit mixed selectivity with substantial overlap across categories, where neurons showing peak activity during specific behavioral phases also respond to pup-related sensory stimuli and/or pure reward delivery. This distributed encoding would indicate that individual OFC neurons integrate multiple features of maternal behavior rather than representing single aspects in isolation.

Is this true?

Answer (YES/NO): NO